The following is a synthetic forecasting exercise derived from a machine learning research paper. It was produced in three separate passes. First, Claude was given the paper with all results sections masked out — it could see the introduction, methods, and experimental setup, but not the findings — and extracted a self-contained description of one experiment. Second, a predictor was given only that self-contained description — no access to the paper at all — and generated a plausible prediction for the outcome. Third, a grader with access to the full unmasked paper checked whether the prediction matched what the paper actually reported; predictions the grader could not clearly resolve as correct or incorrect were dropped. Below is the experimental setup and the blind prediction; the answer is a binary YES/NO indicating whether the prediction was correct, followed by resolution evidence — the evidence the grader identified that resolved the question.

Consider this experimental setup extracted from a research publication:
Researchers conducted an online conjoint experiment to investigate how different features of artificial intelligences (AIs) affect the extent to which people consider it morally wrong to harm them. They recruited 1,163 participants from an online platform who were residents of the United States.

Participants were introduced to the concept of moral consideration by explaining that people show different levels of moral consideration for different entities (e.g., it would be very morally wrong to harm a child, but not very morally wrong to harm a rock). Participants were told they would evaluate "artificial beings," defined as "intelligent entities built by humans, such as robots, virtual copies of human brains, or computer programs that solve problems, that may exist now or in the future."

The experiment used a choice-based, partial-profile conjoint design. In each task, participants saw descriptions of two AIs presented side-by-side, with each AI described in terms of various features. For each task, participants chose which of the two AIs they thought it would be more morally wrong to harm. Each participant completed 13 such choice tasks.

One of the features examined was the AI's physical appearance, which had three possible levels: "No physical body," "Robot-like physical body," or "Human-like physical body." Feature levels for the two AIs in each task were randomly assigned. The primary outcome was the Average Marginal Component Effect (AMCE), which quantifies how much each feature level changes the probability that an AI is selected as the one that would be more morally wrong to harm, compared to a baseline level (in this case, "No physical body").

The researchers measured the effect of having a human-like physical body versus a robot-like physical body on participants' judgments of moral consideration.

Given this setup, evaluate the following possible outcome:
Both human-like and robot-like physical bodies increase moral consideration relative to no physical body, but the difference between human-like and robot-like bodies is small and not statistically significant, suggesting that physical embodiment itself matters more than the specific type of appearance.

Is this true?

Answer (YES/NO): NO